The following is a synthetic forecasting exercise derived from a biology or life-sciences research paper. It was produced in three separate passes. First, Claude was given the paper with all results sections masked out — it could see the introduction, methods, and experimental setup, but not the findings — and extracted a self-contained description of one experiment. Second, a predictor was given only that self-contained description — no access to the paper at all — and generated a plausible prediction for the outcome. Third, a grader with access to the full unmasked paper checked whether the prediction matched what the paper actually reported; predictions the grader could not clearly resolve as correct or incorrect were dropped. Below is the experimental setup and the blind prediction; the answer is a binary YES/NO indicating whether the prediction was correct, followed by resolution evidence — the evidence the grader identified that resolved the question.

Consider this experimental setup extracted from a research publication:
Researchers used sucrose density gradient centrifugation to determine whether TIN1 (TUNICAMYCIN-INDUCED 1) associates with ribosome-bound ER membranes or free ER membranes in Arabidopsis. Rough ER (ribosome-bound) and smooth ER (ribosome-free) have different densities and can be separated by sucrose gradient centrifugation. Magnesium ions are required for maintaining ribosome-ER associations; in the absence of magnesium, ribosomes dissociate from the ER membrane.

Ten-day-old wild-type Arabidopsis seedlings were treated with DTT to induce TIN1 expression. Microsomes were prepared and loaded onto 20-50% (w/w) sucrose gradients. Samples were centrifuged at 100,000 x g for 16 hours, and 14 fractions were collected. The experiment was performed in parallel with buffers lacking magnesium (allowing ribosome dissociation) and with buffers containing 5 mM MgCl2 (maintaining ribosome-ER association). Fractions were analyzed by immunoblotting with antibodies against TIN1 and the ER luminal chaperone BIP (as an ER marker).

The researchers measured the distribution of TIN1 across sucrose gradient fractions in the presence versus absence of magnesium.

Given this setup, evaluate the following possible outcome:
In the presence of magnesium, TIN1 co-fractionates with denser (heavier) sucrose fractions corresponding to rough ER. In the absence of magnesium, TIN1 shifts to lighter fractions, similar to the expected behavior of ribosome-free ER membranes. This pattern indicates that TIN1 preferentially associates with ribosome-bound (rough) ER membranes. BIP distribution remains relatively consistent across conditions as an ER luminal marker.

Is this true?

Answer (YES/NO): NO